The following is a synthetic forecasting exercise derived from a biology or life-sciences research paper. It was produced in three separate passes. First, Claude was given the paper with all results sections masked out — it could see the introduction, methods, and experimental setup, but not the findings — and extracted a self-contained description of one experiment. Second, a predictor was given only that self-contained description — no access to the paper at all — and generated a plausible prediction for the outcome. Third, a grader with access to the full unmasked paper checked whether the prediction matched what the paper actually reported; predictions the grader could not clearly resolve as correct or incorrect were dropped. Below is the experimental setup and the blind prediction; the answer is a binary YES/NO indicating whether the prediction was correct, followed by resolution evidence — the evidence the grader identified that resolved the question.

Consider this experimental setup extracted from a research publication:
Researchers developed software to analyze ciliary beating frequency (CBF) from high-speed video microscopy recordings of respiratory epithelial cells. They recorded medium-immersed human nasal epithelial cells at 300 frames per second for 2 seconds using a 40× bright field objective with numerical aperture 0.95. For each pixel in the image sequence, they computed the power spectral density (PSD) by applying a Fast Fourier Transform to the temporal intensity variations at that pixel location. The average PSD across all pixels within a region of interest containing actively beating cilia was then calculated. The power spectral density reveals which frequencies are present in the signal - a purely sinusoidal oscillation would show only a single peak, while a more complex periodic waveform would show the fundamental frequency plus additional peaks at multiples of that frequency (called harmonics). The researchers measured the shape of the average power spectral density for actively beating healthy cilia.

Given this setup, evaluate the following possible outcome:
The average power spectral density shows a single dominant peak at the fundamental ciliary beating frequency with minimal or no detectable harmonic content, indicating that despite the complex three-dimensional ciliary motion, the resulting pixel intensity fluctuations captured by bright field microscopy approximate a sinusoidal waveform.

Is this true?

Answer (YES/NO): NO